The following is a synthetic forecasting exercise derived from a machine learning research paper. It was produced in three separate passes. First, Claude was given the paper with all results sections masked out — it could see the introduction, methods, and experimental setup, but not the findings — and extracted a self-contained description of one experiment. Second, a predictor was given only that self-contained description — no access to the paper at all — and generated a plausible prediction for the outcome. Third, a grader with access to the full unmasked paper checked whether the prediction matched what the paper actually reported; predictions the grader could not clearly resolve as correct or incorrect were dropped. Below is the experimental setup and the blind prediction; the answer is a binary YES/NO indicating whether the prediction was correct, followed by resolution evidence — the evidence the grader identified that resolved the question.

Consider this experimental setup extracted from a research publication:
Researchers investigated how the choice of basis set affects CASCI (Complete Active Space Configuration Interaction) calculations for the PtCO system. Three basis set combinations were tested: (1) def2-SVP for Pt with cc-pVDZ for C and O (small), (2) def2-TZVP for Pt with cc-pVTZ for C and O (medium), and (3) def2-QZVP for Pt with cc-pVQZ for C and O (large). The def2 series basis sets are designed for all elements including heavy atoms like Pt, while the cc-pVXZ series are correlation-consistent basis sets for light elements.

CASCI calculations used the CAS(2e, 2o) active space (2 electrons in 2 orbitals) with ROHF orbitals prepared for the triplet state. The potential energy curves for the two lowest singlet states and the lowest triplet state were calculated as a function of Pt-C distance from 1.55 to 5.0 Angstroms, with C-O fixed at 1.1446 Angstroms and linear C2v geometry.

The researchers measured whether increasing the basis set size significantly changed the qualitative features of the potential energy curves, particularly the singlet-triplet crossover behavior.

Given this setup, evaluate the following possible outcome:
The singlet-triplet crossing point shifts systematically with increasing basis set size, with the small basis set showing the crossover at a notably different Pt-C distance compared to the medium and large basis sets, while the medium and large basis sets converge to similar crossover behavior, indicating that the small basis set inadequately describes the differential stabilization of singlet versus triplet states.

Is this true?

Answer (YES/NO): NO